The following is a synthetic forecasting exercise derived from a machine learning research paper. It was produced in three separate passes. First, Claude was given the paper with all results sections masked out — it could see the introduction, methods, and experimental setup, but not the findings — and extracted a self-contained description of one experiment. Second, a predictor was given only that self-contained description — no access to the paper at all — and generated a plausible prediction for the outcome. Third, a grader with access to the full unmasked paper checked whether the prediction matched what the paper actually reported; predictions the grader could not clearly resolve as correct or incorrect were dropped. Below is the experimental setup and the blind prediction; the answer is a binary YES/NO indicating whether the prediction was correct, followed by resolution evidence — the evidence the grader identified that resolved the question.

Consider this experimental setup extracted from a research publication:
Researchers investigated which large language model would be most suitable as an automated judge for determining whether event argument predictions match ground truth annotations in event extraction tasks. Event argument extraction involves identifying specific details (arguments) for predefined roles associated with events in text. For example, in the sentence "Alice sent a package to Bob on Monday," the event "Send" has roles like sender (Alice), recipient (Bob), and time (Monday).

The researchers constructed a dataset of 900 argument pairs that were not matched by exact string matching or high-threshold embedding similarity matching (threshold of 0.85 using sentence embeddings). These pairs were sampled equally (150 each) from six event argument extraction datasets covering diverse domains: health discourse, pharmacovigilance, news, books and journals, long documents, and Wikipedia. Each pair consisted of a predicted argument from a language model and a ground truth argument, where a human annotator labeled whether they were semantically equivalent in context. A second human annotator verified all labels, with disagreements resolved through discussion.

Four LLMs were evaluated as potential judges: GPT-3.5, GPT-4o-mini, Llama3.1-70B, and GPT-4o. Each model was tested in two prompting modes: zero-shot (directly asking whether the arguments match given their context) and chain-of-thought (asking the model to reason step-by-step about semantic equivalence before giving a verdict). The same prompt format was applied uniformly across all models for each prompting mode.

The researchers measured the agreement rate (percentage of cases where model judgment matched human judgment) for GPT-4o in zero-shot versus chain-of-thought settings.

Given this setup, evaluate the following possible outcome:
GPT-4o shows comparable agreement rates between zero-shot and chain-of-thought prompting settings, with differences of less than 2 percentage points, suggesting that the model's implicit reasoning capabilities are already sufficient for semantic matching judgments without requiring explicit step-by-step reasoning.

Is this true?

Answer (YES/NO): NO